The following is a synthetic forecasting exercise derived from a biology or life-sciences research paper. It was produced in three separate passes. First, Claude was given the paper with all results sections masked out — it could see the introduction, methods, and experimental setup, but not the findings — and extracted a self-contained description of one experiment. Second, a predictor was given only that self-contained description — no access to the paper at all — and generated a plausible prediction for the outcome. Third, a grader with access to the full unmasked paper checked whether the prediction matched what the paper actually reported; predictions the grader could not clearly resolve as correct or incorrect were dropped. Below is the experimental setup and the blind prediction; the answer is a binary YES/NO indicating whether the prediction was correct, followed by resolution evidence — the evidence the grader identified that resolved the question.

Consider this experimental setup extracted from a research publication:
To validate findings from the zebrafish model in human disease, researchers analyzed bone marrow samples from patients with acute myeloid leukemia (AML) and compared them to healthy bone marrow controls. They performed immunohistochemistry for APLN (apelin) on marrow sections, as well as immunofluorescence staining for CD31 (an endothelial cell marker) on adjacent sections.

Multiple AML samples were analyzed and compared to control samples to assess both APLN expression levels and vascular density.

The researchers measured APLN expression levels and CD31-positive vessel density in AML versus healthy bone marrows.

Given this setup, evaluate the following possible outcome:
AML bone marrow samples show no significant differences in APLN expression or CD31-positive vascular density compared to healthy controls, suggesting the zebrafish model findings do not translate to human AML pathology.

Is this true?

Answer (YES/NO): NO